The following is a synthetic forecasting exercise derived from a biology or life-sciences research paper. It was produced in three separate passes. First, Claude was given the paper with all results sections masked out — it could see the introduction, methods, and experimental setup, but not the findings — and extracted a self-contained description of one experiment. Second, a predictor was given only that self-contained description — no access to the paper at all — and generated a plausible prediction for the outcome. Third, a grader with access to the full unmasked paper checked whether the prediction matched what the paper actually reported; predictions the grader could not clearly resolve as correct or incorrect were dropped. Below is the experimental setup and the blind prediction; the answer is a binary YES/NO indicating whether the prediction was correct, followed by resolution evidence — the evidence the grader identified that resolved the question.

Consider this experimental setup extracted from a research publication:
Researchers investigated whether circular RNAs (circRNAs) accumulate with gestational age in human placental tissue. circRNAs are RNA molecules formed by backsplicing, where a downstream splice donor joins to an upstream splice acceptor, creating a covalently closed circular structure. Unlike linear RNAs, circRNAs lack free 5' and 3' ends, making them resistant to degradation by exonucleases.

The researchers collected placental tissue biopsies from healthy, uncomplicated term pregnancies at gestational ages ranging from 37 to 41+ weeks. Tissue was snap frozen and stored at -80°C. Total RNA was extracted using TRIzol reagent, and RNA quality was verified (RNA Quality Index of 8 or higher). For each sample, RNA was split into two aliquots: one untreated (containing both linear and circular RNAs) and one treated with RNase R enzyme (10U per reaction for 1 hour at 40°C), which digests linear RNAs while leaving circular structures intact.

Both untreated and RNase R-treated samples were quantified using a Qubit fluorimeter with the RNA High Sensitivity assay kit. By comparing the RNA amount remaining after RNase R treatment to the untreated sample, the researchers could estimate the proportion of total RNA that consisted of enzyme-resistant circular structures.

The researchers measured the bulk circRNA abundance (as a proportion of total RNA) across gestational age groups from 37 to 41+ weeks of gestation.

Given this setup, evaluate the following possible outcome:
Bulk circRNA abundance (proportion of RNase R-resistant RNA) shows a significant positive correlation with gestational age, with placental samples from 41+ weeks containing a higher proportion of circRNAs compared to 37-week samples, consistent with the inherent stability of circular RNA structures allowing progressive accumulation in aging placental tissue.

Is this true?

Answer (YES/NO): NO